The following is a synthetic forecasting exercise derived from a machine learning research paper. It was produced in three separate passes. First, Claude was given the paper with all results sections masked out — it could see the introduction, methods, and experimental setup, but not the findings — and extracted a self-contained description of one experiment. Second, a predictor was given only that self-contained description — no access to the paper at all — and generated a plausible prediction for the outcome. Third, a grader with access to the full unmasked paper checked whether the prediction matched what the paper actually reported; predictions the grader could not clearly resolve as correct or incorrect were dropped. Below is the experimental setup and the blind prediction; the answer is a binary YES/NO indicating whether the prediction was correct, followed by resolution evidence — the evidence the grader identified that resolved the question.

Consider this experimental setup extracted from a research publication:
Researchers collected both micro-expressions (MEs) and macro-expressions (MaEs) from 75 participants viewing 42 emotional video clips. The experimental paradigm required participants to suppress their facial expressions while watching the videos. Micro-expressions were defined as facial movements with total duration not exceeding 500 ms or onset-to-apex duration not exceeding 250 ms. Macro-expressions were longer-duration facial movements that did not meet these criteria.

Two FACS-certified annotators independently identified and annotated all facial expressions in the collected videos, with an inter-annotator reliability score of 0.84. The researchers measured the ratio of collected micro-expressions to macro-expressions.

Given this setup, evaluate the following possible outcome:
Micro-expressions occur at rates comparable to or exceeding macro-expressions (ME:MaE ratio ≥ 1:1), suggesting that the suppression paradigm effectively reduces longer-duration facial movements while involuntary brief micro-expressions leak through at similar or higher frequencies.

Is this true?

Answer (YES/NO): NO